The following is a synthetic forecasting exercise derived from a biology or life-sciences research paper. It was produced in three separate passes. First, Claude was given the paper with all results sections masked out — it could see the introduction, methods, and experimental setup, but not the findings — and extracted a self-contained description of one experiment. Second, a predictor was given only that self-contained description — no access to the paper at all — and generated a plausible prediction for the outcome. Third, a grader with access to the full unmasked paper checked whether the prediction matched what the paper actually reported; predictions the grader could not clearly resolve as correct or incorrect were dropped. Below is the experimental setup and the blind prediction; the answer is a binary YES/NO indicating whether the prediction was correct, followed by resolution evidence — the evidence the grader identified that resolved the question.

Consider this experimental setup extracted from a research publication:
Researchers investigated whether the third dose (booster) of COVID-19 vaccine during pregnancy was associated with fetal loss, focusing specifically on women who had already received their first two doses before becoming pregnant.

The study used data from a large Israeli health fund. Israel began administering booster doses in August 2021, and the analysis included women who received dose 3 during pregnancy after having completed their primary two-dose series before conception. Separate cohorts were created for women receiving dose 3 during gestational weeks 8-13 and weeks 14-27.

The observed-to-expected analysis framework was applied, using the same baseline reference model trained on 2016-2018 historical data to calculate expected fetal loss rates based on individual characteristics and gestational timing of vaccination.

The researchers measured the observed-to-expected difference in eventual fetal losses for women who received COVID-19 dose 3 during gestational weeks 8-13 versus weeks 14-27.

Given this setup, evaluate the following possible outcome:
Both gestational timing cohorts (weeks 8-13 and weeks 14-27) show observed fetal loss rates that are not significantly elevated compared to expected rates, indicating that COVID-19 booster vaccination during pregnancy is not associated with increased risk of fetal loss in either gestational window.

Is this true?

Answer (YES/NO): NO